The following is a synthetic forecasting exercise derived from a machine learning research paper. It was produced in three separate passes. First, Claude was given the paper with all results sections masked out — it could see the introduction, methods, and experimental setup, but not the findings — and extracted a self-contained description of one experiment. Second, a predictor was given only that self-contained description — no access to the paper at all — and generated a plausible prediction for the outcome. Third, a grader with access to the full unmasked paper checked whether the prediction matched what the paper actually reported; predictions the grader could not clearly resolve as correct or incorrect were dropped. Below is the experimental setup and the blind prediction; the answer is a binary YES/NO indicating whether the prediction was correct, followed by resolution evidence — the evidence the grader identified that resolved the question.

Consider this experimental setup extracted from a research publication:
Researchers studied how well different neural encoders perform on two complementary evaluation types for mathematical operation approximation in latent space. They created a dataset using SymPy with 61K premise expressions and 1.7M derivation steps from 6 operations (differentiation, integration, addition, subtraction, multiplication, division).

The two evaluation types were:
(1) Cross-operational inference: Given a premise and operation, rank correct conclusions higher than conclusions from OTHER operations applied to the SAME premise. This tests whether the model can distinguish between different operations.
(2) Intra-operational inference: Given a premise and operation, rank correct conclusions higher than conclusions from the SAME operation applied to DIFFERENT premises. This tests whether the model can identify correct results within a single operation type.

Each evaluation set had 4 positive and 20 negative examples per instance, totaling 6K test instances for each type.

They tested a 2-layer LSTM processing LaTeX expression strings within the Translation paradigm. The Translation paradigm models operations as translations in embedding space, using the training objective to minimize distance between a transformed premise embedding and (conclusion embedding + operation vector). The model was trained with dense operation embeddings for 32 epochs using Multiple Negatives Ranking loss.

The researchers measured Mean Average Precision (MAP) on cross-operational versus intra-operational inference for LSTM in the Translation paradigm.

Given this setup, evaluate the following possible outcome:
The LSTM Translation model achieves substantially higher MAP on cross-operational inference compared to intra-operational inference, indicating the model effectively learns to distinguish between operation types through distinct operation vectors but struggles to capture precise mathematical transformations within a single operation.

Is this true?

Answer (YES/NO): NO